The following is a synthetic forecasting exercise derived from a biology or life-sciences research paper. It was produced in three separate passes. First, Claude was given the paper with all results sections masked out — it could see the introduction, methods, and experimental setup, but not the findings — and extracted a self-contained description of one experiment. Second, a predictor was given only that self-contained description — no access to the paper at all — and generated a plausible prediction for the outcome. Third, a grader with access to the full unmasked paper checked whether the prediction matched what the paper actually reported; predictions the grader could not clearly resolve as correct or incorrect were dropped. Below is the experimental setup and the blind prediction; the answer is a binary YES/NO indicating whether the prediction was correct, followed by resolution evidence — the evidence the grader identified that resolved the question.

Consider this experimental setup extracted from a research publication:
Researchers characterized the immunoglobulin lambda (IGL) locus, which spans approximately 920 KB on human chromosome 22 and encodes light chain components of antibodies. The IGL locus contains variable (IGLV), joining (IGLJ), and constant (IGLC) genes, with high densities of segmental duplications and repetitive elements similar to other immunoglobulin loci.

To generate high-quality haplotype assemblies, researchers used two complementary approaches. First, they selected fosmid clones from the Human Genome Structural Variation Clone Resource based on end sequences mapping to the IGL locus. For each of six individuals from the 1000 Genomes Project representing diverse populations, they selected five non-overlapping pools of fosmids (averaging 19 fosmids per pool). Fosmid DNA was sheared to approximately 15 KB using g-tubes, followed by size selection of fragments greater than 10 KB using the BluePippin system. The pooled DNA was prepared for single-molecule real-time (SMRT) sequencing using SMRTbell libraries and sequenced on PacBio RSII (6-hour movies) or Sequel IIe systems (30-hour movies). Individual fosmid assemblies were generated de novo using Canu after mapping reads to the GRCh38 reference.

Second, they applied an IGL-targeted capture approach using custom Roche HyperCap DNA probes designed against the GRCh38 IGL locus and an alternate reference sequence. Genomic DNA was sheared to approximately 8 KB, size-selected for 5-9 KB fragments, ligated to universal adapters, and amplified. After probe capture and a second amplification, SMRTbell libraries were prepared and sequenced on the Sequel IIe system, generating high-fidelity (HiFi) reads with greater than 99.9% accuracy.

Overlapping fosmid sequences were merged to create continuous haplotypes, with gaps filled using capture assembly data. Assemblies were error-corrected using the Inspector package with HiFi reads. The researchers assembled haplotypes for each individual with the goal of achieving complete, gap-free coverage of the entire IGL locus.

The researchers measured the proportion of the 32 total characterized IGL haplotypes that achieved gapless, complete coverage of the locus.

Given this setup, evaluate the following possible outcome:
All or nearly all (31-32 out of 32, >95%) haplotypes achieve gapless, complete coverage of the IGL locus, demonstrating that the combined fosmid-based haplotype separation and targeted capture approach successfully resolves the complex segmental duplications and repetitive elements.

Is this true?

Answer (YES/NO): NO